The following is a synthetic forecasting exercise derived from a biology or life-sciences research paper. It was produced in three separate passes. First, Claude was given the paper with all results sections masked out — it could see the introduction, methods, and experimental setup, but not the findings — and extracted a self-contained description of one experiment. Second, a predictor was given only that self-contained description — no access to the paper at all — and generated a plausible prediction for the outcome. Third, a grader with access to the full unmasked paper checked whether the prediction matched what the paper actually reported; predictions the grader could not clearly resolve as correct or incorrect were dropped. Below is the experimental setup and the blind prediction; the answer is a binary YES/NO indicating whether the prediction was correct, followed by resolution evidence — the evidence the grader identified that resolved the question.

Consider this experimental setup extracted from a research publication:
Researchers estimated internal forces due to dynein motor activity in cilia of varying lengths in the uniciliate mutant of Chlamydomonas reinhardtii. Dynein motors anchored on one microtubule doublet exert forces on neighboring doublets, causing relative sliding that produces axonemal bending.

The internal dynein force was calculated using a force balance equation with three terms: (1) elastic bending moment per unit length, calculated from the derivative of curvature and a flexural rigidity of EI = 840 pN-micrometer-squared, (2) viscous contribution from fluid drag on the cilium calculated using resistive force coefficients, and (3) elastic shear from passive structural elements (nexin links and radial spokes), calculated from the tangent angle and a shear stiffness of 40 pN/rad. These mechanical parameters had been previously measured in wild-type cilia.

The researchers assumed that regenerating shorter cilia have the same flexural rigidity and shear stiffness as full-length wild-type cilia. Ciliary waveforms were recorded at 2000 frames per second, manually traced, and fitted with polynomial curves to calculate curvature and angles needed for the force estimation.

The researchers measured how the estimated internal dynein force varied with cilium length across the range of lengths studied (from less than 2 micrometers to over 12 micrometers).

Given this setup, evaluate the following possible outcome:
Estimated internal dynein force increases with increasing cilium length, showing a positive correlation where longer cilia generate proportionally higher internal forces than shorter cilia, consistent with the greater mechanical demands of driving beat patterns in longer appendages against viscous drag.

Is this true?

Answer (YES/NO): NO